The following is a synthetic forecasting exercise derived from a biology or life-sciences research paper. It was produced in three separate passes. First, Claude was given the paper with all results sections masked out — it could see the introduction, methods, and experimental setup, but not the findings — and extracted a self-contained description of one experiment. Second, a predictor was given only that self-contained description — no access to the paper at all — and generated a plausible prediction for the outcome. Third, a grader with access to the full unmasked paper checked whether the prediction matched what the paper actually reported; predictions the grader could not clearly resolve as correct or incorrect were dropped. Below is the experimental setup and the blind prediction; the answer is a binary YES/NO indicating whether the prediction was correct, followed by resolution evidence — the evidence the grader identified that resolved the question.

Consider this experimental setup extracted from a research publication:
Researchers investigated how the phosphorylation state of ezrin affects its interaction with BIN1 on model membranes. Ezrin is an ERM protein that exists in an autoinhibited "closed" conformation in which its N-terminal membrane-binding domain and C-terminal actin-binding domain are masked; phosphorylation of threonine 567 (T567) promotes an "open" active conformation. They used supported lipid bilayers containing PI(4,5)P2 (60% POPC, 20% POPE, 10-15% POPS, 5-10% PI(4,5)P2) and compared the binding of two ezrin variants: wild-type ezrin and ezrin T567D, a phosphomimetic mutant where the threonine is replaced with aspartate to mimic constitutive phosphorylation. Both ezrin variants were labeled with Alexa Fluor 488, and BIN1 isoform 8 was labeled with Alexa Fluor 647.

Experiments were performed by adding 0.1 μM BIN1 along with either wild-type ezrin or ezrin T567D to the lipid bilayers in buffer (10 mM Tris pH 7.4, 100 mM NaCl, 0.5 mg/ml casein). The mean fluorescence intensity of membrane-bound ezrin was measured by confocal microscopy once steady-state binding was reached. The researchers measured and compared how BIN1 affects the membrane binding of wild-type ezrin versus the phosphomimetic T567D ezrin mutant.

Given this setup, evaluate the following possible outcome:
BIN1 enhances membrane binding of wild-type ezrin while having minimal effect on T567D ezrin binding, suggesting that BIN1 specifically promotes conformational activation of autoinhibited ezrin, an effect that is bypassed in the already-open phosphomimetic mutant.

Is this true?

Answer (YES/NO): NO